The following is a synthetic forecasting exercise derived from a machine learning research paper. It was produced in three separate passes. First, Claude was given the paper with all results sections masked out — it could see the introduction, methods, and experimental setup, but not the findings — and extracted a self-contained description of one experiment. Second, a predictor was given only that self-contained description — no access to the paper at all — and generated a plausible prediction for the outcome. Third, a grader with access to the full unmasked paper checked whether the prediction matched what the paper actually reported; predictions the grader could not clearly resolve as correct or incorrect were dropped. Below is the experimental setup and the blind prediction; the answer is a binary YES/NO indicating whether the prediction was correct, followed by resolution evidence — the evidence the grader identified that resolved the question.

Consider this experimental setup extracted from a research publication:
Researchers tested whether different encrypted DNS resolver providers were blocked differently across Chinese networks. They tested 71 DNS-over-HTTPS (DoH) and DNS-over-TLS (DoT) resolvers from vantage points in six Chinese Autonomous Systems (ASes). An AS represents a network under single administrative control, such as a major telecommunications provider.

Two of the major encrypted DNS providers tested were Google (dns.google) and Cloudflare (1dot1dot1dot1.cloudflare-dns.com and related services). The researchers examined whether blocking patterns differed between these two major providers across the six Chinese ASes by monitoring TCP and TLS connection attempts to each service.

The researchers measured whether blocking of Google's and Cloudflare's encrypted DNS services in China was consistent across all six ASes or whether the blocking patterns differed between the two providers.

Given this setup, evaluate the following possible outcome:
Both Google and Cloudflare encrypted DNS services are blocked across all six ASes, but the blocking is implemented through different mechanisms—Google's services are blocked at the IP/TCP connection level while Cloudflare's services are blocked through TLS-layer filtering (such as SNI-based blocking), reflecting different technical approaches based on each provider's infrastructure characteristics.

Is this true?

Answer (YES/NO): NO